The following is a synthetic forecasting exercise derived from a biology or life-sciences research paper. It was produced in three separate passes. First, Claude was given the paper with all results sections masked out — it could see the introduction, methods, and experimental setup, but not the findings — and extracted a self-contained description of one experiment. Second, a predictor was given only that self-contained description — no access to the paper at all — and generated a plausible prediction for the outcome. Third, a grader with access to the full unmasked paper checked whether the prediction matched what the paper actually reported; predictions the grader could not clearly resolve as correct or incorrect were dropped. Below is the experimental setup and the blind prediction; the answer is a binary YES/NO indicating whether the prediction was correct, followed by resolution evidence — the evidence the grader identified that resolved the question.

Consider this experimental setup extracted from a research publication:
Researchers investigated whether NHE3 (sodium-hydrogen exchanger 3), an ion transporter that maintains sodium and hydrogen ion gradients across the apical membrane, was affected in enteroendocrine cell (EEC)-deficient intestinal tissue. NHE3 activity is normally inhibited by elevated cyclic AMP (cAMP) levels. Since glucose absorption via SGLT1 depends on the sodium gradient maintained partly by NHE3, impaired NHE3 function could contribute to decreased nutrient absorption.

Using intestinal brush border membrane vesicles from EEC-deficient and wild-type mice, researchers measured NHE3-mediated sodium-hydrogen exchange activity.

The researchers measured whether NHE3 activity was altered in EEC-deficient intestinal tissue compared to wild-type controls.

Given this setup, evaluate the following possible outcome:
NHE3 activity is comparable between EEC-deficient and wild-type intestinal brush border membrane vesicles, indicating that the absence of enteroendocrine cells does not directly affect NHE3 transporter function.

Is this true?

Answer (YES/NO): NO